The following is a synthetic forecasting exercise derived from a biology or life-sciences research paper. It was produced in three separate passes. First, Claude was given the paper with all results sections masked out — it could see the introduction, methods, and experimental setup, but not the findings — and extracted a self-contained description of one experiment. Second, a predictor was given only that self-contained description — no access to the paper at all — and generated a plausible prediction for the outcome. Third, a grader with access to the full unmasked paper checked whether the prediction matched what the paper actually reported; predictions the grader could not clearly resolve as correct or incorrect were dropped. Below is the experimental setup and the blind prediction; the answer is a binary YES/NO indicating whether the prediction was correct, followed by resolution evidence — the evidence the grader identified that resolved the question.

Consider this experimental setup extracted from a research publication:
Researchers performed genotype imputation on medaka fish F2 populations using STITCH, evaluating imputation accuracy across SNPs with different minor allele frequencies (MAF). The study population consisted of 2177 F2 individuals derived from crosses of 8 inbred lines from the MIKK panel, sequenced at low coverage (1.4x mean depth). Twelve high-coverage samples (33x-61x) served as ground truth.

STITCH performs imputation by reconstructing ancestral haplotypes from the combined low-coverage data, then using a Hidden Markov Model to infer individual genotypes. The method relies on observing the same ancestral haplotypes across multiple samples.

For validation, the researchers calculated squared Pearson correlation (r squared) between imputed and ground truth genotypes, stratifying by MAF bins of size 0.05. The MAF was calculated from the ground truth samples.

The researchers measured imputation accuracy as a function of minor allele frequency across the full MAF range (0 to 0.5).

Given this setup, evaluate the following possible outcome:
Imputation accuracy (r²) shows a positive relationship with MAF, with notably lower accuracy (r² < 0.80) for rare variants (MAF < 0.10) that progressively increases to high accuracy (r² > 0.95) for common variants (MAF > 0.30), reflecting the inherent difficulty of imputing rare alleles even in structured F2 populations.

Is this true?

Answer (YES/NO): NO